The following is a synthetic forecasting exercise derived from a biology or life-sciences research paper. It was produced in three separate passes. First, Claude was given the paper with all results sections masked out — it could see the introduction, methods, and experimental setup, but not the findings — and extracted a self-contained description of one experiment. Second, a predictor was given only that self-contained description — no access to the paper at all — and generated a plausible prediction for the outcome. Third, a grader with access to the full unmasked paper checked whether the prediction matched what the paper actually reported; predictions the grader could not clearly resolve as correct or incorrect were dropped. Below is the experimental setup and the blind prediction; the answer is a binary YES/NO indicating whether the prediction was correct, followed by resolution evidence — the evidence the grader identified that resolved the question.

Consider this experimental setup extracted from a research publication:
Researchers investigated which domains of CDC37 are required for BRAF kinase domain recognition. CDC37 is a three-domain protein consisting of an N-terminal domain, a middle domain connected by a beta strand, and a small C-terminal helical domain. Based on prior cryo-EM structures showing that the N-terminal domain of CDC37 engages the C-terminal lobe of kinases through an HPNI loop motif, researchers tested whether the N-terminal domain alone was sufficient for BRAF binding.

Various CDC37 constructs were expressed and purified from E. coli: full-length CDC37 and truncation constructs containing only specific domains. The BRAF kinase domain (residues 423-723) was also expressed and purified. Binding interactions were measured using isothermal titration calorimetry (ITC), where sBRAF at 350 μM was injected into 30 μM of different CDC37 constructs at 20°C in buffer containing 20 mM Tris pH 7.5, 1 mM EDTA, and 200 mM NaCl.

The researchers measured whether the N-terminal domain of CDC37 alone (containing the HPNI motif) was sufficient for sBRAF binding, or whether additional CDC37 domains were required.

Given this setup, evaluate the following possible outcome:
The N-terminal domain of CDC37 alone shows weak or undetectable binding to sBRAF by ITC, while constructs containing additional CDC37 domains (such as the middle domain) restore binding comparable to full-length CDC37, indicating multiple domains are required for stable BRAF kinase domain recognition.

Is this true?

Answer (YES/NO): NO